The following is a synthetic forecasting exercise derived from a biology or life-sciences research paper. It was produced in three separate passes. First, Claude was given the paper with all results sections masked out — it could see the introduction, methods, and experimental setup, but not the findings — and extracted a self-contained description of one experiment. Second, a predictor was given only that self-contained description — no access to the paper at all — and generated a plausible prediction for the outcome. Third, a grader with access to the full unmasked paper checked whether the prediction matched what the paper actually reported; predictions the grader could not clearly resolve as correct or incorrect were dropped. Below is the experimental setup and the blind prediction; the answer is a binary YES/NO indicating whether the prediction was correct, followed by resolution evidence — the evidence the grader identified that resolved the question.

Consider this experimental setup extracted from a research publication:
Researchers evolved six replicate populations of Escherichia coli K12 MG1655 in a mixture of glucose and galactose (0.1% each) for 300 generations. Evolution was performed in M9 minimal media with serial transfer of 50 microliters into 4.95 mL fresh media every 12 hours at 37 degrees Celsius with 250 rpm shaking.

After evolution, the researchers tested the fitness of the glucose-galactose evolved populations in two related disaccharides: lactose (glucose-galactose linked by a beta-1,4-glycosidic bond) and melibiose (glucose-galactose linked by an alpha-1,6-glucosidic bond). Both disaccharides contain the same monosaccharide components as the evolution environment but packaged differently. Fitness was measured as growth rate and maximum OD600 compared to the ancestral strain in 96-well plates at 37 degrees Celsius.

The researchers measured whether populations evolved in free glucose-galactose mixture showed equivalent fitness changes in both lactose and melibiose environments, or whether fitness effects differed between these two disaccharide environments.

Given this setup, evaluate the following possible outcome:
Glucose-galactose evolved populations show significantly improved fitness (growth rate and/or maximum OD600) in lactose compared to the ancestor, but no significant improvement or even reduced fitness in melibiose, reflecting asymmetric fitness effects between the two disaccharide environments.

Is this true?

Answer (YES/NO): NO